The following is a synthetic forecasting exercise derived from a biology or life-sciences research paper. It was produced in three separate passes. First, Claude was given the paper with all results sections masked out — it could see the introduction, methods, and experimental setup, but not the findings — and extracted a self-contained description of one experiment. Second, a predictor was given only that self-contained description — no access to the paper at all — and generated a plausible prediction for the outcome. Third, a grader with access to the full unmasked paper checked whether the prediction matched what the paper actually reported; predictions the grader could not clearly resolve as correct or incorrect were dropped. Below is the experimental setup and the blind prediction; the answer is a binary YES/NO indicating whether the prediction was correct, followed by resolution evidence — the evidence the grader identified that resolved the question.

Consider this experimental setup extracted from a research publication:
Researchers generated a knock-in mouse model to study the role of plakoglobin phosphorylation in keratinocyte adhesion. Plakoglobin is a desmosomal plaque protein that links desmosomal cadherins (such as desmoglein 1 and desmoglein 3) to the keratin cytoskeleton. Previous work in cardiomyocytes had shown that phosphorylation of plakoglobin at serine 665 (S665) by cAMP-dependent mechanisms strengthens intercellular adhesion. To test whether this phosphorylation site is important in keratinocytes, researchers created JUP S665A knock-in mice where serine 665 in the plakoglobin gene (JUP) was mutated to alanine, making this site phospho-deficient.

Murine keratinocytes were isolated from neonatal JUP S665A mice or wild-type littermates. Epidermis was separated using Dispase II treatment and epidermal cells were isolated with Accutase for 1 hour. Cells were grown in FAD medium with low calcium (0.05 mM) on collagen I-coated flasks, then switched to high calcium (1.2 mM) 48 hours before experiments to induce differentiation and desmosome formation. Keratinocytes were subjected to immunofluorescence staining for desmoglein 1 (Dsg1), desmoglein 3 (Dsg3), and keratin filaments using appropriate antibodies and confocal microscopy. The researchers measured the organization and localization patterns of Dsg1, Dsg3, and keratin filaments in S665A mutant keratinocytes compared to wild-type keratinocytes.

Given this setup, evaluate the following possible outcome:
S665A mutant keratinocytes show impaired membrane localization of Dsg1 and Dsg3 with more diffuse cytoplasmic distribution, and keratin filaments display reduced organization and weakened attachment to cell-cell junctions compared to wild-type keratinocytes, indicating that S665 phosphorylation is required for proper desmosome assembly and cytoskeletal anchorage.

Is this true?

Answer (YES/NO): NO